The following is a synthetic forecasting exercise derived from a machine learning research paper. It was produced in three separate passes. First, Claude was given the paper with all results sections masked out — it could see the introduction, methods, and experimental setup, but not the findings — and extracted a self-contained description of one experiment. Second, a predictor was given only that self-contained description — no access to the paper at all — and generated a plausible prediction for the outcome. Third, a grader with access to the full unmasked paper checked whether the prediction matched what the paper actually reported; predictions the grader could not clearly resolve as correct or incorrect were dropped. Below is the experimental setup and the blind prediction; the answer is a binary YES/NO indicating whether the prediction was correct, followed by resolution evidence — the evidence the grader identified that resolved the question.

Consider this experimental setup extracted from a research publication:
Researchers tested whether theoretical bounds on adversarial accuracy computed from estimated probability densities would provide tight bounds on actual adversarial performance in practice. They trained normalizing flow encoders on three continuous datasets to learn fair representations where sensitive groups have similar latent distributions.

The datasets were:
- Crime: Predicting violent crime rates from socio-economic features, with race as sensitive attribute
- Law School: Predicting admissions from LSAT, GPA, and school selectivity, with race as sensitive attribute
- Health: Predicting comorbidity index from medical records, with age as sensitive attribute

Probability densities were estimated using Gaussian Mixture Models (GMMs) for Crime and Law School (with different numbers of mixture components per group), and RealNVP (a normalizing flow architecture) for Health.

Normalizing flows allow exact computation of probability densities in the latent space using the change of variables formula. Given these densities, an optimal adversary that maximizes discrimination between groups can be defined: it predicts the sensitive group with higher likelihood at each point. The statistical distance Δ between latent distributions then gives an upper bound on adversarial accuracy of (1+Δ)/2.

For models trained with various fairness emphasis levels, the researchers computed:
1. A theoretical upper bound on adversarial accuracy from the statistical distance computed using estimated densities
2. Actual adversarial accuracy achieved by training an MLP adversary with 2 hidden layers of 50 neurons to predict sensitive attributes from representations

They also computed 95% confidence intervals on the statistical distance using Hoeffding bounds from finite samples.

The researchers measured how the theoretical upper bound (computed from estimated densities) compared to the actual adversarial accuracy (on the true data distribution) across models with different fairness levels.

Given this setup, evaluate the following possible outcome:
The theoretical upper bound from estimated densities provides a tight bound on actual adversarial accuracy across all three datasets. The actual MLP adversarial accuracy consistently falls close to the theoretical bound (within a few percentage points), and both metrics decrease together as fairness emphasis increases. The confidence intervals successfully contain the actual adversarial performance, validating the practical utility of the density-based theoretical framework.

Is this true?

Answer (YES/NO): YES